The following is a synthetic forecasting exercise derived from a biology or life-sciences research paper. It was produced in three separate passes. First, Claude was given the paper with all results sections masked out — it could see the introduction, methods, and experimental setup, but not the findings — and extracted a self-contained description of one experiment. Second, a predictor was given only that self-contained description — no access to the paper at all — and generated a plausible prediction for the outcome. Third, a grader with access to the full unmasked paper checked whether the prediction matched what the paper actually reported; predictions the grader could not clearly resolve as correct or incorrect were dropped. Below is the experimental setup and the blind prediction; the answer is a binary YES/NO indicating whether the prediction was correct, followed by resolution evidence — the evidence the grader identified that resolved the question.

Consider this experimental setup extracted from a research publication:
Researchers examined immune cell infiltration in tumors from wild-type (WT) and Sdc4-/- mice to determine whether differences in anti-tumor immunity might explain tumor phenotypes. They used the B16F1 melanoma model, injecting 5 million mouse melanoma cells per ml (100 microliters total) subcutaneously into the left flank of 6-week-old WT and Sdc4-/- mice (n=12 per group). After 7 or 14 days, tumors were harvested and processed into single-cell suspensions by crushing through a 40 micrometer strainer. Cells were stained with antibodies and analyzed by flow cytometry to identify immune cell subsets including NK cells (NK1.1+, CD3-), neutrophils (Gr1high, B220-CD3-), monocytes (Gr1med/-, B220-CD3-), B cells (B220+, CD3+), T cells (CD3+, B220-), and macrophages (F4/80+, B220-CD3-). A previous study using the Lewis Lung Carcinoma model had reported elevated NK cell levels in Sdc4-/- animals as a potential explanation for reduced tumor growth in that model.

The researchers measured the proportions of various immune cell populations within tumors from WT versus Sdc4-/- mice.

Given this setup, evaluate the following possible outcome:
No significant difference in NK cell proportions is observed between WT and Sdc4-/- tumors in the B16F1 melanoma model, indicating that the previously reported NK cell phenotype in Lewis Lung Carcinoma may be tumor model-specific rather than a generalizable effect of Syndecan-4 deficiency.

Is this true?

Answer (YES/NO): YES